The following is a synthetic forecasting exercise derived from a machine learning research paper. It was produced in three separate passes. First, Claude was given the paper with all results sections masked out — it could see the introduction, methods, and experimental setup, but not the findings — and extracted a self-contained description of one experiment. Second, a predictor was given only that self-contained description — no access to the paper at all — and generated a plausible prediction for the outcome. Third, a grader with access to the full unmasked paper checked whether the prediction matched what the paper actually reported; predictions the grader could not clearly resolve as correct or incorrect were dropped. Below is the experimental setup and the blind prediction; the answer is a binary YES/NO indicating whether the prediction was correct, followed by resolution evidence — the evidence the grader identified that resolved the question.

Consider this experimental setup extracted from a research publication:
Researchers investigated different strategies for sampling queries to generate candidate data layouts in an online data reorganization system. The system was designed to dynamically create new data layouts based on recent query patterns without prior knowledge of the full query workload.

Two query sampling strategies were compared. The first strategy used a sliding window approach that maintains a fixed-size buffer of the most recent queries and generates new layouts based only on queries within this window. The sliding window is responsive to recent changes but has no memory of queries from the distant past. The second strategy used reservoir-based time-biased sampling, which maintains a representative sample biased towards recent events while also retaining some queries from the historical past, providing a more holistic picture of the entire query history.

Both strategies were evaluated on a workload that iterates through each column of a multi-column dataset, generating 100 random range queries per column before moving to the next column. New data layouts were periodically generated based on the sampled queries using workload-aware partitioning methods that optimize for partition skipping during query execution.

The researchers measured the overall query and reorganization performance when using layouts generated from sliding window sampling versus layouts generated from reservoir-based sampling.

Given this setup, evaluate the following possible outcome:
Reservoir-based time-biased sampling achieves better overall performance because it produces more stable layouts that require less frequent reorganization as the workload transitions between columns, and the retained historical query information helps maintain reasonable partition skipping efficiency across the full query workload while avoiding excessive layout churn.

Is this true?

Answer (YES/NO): NO